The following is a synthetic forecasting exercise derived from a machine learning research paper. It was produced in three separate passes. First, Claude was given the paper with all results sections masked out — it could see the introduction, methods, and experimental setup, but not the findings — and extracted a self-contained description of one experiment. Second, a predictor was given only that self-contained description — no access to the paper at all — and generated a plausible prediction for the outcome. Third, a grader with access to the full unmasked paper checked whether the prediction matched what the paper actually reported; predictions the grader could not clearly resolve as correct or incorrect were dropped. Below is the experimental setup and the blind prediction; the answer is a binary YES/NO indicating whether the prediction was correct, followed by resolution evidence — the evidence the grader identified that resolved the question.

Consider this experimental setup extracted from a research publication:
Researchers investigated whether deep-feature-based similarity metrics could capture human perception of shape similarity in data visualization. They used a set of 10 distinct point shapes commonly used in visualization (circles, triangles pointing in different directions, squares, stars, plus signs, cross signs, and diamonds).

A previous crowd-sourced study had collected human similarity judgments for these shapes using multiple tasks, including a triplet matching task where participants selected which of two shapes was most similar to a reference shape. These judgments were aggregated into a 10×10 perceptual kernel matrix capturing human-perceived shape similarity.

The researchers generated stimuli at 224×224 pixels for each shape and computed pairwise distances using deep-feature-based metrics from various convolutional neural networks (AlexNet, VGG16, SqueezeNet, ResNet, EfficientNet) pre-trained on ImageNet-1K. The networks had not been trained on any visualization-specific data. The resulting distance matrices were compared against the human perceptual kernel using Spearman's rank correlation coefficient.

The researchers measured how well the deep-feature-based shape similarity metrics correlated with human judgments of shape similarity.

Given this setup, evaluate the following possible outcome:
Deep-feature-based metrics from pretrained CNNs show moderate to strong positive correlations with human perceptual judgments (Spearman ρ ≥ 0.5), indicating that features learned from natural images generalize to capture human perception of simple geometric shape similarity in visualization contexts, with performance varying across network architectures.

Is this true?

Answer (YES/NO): NO